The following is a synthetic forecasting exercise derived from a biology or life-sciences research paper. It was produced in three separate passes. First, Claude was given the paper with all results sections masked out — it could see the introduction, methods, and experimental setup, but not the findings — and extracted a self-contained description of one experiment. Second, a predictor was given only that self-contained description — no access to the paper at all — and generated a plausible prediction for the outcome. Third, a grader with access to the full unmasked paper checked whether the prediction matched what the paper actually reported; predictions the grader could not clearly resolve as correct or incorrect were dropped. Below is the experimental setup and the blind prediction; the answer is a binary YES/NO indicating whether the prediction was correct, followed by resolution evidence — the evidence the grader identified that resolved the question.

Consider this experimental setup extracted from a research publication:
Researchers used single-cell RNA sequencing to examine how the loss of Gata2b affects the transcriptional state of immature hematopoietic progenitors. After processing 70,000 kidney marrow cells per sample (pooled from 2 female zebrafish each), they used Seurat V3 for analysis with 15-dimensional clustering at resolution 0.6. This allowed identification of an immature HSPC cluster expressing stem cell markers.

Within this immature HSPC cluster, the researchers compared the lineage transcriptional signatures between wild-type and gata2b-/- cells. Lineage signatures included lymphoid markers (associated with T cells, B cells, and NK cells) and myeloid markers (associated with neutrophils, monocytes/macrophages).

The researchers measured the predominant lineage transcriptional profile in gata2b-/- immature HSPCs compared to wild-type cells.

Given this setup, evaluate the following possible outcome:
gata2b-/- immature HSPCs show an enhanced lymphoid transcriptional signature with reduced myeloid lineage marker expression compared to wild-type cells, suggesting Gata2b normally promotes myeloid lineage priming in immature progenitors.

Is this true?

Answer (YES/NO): YES